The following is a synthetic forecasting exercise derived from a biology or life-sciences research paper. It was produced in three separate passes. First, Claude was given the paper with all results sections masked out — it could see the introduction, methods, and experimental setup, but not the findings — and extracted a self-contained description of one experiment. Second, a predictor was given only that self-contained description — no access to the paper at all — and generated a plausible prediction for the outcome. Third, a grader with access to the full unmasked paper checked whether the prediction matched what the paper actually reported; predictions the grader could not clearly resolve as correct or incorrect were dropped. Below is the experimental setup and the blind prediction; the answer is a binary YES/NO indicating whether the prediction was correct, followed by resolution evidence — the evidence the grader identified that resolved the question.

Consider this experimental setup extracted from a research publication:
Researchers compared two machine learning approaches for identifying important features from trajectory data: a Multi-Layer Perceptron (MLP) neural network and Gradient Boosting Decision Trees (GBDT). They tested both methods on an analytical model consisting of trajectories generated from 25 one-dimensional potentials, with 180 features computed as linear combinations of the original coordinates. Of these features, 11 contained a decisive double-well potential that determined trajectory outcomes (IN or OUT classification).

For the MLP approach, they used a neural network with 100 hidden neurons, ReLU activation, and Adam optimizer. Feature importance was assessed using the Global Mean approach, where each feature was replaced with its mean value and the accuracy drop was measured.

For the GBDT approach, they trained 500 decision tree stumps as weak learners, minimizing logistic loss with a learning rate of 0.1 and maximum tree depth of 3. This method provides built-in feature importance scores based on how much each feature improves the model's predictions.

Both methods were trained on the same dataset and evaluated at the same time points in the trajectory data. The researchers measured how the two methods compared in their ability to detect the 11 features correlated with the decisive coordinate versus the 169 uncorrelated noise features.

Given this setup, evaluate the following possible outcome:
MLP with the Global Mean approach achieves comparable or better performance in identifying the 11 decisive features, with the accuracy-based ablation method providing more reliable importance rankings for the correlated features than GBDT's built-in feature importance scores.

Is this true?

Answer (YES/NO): NO